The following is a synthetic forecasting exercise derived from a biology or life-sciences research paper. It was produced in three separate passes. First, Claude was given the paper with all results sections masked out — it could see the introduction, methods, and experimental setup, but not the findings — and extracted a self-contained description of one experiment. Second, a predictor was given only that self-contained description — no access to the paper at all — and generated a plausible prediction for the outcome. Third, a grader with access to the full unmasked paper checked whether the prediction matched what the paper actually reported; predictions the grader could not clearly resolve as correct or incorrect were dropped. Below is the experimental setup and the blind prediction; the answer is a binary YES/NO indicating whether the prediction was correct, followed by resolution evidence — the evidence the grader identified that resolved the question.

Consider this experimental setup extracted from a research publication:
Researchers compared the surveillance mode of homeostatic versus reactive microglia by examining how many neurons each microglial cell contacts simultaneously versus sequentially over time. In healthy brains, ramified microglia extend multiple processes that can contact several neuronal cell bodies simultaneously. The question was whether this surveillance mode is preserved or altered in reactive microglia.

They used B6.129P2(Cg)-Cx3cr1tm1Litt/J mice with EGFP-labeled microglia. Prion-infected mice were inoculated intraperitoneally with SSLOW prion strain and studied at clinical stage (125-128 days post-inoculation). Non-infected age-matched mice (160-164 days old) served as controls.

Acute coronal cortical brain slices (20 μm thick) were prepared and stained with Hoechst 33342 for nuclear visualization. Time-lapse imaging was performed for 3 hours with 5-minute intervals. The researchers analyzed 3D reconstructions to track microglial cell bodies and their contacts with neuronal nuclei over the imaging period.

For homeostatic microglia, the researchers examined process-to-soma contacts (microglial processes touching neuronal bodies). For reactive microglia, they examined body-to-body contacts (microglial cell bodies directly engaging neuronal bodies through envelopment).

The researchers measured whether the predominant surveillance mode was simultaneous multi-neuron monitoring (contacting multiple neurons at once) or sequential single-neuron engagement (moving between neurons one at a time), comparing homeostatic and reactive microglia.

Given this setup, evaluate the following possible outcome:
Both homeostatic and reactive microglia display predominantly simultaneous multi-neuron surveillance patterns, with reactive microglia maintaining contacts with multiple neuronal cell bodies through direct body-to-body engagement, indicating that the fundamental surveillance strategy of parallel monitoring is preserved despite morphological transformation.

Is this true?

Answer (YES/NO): NO